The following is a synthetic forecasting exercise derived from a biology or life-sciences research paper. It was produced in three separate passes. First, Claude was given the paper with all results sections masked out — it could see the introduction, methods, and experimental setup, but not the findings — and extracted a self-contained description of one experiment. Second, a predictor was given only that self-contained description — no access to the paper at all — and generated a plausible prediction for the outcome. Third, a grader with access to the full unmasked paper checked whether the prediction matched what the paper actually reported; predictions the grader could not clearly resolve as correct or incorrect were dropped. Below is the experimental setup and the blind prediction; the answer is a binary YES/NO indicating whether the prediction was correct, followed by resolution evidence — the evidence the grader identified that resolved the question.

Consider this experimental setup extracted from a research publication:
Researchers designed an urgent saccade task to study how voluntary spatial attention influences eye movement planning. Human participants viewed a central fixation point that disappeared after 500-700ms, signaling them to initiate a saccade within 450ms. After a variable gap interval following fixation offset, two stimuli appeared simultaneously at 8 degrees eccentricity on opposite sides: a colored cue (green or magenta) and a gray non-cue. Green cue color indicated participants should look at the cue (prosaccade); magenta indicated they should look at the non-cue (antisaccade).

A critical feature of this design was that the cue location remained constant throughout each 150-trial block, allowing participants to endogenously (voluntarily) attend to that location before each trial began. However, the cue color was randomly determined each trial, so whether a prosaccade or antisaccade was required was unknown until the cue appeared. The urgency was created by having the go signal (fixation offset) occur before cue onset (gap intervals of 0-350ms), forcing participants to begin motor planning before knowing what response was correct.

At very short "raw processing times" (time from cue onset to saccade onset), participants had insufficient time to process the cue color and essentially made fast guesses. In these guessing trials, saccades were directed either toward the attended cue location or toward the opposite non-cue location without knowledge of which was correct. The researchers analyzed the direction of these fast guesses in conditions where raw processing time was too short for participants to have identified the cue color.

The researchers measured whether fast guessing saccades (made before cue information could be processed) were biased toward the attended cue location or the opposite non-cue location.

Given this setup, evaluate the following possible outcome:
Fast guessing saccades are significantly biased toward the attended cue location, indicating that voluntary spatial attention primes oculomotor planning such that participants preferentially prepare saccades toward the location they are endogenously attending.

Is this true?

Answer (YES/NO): YES